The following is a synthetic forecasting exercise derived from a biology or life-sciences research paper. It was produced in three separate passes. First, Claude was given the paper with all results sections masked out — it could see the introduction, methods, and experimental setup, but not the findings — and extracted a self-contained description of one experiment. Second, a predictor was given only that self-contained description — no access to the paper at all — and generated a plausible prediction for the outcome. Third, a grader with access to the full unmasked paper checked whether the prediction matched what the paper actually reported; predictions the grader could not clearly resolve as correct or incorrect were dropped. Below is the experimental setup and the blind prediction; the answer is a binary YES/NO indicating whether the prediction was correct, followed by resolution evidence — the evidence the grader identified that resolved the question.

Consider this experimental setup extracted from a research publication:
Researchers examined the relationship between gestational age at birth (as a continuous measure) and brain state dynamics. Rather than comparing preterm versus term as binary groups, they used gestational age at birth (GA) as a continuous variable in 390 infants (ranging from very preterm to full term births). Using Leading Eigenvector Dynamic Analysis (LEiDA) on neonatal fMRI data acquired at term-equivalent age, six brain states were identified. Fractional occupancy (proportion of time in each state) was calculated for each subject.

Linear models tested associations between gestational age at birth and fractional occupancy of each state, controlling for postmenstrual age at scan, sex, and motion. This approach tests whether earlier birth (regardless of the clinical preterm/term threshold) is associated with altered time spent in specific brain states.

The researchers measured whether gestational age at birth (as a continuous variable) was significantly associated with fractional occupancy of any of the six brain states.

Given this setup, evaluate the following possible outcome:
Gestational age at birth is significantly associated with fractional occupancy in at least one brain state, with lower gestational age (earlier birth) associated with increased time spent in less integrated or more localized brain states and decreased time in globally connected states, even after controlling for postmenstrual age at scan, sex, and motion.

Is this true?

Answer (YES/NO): YES